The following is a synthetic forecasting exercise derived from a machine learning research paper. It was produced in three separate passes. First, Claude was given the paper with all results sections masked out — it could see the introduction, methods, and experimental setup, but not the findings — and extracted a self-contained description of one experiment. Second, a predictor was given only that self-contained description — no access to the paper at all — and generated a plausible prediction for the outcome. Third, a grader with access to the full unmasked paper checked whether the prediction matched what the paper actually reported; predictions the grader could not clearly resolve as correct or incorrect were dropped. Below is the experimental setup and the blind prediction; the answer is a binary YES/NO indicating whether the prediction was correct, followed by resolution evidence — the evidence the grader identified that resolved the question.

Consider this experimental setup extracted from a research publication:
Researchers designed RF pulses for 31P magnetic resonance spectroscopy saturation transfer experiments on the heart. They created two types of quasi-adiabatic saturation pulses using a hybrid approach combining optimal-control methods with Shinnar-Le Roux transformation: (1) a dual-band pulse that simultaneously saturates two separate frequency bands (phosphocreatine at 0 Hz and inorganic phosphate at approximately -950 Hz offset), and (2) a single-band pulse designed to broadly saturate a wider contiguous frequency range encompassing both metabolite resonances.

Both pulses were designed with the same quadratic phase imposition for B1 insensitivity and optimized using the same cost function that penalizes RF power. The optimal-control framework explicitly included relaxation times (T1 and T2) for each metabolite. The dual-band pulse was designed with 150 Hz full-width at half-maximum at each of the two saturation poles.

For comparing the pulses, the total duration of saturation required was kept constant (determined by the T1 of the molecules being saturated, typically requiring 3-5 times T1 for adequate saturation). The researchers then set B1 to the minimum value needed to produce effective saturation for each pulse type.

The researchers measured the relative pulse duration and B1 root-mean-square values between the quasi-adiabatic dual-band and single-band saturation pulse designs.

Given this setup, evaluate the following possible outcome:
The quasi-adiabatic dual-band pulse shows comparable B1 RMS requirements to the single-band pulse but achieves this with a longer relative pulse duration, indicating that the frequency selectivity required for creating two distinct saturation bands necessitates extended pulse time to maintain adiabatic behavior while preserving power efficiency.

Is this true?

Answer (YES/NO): NO